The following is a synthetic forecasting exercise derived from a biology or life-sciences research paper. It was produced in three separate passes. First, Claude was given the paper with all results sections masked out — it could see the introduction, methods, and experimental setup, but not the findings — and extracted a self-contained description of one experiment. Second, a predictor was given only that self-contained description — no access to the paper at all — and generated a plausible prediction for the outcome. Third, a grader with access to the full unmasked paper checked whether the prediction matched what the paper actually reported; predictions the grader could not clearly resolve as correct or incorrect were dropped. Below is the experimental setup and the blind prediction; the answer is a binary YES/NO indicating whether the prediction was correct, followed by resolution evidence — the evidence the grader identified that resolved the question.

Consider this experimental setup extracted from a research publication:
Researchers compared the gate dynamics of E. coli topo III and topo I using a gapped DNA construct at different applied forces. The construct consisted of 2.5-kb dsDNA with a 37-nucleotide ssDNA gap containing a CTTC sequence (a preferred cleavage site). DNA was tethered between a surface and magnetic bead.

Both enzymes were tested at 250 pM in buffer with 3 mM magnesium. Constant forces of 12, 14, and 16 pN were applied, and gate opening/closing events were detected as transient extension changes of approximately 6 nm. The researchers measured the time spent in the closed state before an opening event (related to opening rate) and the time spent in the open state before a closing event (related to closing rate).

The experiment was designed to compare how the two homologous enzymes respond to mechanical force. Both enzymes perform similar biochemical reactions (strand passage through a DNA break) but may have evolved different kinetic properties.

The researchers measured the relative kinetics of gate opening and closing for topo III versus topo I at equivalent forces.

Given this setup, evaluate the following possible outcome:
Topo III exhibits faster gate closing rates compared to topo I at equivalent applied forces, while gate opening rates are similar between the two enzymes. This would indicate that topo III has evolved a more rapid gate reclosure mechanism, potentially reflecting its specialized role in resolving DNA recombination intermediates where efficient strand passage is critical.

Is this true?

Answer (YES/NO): NO